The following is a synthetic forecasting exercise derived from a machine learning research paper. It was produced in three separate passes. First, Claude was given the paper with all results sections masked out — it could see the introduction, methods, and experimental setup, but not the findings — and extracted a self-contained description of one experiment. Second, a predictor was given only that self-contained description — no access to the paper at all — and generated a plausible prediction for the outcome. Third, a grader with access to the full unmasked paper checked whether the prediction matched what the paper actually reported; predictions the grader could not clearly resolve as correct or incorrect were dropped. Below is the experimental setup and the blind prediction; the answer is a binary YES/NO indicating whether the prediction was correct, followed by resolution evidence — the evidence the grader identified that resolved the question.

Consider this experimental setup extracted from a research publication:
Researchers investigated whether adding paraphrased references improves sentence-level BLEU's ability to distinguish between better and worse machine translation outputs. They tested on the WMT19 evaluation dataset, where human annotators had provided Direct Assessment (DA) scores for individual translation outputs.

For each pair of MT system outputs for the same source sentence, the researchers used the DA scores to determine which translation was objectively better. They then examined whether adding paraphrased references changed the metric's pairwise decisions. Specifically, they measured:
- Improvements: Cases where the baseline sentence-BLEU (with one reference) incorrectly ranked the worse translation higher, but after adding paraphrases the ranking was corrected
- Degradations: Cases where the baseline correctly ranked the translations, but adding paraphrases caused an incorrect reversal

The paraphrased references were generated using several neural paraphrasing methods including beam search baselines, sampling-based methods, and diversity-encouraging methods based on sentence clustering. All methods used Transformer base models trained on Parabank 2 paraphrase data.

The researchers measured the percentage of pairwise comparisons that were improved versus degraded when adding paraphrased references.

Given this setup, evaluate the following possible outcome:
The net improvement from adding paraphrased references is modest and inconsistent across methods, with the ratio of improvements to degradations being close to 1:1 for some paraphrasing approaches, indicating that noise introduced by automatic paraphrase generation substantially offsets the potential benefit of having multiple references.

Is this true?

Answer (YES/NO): NO